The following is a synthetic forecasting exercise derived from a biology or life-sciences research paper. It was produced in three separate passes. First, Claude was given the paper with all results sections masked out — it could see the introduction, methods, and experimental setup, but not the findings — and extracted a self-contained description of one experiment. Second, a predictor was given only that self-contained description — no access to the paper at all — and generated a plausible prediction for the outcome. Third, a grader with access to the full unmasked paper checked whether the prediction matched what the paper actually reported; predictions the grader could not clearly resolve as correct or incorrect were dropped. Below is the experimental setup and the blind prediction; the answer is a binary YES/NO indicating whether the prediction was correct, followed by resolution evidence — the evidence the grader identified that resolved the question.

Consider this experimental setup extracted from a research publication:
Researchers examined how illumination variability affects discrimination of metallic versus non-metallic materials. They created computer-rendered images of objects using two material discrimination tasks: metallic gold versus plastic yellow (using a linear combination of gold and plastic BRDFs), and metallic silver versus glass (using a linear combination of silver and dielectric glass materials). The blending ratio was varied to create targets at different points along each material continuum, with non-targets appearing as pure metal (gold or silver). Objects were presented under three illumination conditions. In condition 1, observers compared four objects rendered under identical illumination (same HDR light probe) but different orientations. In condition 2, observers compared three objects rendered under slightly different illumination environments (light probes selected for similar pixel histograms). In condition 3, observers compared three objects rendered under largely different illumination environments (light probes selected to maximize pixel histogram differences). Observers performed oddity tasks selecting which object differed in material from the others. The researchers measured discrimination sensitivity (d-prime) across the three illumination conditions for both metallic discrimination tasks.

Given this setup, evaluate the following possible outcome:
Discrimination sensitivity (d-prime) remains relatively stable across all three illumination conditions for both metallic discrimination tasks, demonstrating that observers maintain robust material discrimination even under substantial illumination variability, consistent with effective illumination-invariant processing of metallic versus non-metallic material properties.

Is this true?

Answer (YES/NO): NO